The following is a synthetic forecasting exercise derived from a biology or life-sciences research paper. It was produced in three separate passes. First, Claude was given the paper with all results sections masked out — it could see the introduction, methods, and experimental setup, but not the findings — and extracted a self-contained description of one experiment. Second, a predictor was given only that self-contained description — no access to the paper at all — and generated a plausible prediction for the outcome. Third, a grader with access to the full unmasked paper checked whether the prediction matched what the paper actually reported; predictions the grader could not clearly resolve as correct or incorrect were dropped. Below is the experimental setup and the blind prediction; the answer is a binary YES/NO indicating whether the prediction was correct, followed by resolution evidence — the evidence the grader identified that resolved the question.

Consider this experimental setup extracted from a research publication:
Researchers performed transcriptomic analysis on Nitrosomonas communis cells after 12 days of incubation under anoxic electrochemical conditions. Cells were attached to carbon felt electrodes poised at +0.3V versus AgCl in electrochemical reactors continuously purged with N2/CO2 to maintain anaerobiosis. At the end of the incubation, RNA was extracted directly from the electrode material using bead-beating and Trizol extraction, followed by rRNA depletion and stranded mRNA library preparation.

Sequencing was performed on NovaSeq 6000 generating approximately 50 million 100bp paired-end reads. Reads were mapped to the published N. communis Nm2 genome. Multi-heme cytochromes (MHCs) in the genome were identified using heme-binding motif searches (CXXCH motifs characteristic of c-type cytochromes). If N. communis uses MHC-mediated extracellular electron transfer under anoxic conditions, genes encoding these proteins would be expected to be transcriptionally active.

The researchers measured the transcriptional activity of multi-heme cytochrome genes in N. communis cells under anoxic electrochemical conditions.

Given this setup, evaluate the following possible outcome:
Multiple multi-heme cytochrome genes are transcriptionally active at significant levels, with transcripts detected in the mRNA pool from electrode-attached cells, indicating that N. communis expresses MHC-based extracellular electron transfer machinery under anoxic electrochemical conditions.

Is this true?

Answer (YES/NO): YES